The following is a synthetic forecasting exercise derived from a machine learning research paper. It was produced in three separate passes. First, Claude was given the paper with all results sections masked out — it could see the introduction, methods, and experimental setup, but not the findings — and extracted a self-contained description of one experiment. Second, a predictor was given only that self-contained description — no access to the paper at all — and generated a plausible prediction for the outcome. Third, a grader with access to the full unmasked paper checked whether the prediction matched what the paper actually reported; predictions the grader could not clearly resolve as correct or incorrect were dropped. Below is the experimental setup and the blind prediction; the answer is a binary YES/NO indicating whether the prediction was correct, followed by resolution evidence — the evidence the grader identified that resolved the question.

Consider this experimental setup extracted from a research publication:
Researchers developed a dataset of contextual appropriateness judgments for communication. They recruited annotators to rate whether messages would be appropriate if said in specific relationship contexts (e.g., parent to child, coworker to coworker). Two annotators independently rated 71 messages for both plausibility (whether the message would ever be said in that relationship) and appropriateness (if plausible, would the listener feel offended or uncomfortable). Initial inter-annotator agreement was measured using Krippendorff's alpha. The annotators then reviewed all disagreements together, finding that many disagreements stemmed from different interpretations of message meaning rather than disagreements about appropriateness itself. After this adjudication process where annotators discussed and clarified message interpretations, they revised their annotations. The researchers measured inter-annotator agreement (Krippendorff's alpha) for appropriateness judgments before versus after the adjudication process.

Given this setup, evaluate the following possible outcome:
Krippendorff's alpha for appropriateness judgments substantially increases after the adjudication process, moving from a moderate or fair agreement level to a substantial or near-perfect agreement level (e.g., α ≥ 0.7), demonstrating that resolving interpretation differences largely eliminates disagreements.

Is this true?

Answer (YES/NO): YES